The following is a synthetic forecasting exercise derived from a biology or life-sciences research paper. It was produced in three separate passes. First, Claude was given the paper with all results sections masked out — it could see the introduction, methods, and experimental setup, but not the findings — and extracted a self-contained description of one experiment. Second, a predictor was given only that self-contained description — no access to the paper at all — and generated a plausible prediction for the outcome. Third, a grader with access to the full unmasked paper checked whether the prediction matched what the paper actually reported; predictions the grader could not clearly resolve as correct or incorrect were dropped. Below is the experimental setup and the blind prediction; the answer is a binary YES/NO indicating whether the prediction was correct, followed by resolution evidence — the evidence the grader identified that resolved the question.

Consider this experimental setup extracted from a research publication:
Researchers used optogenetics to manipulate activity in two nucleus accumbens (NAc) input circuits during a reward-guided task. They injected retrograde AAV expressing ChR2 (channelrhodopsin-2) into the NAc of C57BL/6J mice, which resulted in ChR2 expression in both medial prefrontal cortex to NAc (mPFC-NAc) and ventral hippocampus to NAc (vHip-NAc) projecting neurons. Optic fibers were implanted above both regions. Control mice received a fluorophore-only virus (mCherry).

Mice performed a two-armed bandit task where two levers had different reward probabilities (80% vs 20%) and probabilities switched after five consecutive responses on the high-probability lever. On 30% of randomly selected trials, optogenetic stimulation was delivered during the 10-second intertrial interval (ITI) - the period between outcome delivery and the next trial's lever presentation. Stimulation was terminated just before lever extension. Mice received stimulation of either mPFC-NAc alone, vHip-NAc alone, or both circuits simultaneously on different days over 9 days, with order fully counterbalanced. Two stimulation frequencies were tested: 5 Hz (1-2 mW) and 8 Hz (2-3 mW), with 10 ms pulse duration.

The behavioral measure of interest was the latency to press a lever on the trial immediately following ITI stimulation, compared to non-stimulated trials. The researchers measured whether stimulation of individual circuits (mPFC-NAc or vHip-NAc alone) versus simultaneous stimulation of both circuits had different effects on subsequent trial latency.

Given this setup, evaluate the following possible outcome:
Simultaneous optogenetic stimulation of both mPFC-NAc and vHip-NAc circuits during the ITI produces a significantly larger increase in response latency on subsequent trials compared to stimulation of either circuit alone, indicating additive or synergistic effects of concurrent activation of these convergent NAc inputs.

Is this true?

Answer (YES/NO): NO